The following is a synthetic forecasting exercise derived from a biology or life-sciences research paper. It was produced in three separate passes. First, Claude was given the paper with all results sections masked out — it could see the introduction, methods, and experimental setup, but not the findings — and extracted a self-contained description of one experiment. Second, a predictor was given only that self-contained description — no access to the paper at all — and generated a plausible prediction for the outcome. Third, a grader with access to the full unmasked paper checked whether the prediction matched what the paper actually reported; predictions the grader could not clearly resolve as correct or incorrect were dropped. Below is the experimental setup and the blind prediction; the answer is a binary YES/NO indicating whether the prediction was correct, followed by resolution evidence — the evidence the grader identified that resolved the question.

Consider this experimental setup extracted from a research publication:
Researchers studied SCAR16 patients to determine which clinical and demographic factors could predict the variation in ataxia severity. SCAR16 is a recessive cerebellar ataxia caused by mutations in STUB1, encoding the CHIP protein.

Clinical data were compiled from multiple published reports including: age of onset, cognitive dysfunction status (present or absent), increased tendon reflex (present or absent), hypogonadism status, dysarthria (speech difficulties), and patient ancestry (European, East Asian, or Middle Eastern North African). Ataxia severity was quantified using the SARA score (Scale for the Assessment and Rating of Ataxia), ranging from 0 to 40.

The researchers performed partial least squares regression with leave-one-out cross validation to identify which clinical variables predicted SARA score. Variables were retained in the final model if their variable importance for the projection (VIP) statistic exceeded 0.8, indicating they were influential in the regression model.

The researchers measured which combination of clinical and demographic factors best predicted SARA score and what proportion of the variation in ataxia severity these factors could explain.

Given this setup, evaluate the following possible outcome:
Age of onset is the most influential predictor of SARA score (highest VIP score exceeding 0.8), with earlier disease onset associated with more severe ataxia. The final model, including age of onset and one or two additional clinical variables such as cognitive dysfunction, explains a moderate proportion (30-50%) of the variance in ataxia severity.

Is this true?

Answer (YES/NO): NO